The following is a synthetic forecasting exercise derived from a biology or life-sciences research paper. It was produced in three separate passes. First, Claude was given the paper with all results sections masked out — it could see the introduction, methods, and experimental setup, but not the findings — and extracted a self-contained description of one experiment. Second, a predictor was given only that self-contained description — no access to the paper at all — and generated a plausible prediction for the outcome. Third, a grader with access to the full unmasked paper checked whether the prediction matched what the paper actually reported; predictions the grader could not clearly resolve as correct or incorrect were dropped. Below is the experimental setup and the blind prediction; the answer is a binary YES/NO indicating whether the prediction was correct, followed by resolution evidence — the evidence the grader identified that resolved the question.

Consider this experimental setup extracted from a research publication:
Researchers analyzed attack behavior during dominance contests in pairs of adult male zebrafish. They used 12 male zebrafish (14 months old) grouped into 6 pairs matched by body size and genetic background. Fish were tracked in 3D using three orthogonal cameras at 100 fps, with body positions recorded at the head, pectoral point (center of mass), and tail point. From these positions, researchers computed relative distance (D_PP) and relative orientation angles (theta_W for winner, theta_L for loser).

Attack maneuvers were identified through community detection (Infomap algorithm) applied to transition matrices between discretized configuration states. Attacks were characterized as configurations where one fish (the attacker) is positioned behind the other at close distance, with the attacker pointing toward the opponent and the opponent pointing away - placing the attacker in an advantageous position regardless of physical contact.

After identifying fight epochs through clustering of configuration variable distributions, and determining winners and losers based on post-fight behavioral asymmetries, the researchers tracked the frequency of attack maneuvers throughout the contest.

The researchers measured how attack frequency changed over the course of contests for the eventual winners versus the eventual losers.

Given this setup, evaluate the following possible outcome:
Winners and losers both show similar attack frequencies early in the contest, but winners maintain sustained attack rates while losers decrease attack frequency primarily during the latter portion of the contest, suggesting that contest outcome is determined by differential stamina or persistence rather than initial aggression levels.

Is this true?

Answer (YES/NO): NO